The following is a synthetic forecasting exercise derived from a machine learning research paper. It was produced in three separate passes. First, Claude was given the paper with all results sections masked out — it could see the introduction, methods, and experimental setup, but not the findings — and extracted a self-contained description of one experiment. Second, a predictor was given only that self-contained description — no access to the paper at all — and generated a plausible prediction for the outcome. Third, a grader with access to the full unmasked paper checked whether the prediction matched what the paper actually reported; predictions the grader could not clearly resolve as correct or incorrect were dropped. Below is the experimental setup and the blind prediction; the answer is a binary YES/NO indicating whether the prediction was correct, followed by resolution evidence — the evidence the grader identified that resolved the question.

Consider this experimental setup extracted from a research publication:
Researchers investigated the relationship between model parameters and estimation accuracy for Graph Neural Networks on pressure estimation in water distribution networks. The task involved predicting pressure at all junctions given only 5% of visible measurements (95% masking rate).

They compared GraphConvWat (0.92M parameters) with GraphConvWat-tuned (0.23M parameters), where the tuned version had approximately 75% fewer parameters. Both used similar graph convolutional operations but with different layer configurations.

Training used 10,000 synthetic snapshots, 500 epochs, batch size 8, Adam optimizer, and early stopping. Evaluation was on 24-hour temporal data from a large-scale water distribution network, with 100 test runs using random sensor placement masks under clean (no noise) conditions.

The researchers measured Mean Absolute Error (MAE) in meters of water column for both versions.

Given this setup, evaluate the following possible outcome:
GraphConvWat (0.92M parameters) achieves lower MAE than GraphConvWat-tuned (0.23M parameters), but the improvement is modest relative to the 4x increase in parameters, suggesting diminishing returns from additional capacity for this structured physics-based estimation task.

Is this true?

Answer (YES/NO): NO